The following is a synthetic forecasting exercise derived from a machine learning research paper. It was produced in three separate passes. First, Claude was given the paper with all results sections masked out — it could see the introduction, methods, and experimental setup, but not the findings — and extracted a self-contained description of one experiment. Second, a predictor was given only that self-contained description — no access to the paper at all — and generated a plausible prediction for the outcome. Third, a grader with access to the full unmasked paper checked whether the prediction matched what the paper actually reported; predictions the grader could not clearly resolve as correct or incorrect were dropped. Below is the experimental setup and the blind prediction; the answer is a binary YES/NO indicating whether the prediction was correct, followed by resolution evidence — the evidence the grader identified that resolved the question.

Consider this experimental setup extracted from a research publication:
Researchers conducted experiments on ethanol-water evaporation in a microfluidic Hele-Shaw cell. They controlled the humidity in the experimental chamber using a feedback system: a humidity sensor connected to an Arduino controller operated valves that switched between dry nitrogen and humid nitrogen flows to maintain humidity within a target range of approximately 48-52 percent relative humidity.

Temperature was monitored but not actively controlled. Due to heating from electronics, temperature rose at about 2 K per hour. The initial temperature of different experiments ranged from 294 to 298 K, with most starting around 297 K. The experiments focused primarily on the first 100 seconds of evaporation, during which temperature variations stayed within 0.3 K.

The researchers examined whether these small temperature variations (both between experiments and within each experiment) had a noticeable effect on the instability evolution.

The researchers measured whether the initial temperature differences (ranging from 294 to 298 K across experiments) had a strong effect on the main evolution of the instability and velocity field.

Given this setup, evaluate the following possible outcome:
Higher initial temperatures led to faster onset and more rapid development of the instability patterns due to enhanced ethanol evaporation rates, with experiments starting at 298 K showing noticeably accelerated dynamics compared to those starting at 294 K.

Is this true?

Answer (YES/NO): NO